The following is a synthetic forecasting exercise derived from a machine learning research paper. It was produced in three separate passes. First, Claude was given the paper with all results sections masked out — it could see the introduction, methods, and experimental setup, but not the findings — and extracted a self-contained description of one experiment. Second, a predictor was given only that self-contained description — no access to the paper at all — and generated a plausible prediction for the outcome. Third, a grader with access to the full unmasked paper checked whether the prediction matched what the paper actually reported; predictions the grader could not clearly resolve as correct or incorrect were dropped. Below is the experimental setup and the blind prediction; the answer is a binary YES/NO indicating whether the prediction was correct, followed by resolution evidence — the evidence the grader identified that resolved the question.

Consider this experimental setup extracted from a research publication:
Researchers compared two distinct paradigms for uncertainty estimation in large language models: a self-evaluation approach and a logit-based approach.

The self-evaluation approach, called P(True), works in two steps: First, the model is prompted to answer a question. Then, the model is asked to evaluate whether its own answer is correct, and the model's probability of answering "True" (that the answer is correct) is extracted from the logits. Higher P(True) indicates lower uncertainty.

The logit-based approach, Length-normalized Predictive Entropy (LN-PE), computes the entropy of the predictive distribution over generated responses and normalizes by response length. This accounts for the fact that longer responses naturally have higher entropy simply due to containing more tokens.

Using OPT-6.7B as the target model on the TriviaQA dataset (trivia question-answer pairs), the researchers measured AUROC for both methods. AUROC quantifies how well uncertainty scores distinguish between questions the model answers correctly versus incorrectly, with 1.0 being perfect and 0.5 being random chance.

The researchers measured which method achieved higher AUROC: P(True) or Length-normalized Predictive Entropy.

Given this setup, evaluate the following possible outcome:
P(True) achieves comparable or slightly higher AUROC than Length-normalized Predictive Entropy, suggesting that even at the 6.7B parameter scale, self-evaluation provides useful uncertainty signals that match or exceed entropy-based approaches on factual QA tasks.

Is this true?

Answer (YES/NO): NO